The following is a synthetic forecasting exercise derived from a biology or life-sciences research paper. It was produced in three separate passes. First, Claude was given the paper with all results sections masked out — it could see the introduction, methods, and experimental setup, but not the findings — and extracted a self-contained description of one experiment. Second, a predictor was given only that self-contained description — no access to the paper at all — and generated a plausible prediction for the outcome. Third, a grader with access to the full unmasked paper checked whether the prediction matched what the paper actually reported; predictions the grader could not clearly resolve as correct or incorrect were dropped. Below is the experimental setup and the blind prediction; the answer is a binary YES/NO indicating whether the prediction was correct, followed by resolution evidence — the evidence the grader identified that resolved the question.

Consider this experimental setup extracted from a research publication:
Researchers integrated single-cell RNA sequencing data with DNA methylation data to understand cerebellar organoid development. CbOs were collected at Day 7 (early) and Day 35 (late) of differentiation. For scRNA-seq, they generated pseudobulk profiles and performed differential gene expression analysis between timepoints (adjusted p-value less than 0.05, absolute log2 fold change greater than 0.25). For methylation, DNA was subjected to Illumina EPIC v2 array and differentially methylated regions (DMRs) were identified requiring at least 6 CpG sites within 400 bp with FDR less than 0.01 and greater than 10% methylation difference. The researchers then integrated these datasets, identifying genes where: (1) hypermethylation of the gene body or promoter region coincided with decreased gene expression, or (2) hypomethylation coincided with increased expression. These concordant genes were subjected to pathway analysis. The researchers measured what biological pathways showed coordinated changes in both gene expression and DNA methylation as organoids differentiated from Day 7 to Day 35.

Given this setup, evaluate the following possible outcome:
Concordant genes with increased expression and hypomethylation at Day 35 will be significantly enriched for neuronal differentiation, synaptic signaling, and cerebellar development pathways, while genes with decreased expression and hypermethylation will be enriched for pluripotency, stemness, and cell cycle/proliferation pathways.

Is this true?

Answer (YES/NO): NO